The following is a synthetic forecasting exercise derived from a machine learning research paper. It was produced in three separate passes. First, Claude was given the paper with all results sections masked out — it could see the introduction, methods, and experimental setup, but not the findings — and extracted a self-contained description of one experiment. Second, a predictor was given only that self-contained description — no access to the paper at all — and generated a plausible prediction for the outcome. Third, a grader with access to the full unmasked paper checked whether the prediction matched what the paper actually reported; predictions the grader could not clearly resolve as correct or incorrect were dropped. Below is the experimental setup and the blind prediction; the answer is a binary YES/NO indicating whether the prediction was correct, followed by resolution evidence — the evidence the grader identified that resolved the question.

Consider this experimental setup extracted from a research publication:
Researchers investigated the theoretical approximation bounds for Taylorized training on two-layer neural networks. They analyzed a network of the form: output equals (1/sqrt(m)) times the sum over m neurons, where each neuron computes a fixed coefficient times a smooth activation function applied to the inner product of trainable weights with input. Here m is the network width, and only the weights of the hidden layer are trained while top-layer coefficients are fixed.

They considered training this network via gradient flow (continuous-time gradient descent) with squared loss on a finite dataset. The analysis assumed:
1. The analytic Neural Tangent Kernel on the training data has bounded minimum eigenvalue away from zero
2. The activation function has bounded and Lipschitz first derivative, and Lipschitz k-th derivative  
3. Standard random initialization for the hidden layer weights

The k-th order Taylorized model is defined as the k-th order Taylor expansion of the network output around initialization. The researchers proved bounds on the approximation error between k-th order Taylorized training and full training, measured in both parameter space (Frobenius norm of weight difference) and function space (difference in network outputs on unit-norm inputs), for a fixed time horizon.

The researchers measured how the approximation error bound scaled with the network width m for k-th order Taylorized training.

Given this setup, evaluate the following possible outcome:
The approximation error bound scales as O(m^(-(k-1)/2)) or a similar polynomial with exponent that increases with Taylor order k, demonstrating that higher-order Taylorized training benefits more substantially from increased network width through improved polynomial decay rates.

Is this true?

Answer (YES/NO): NO